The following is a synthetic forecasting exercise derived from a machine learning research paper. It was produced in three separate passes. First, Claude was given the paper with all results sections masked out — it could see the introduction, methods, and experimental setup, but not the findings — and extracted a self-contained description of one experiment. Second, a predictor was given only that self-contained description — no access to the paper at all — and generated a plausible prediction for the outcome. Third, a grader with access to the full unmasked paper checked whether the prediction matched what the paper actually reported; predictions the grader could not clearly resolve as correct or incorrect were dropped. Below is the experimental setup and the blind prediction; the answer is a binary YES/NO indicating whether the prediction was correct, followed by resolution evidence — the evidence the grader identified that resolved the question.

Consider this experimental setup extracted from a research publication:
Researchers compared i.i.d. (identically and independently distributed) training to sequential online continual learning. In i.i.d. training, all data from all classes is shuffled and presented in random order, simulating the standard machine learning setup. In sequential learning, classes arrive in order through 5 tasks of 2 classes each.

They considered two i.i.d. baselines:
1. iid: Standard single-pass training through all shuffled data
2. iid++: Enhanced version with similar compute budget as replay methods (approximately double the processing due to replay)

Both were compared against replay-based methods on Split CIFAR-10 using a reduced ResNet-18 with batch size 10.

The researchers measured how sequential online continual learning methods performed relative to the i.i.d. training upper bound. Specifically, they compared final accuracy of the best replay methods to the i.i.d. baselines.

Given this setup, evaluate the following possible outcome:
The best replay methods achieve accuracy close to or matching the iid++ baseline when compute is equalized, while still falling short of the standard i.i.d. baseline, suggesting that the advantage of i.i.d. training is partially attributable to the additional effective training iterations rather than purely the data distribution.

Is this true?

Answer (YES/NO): NO